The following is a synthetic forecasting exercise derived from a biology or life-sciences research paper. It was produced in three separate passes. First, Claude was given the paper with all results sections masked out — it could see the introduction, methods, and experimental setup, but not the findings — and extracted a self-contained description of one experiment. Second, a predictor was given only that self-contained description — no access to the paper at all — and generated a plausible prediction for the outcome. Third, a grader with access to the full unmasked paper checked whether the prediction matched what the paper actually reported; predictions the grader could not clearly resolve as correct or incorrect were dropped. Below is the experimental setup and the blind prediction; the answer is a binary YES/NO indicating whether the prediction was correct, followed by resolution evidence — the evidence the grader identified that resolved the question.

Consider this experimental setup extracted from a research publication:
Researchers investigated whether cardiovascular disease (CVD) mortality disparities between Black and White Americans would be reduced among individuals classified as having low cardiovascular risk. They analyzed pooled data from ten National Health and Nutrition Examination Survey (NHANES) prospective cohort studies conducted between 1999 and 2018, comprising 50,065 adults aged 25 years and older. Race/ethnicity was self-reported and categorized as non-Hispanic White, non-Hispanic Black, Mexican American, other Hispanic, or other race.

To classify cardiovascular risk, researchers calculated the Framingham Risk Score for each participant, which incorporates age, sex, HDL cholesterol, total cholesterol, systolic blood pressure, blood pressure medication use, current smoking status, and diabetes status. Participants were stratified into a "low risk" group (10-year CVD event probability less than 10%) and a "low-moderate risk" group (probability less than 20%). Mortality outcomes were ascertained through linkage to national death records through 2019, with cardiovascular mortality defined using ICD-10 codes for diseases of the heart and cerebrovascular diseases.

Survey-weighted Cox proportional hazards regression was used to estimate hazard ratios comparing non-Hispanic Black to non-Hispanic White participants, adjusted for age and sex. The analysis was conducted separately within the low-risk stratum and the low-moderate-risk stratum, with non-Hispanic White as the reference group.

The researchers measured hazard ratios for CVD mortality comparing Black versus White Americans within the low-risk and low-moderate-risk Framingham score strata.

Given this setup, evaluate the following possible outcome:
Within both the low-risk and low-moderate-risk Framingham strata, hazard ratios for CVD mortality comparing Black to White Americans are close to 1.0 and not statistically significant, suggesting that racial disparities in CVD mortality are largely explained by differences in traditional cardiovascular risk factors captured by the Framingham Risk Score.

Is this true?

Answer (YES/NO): NO